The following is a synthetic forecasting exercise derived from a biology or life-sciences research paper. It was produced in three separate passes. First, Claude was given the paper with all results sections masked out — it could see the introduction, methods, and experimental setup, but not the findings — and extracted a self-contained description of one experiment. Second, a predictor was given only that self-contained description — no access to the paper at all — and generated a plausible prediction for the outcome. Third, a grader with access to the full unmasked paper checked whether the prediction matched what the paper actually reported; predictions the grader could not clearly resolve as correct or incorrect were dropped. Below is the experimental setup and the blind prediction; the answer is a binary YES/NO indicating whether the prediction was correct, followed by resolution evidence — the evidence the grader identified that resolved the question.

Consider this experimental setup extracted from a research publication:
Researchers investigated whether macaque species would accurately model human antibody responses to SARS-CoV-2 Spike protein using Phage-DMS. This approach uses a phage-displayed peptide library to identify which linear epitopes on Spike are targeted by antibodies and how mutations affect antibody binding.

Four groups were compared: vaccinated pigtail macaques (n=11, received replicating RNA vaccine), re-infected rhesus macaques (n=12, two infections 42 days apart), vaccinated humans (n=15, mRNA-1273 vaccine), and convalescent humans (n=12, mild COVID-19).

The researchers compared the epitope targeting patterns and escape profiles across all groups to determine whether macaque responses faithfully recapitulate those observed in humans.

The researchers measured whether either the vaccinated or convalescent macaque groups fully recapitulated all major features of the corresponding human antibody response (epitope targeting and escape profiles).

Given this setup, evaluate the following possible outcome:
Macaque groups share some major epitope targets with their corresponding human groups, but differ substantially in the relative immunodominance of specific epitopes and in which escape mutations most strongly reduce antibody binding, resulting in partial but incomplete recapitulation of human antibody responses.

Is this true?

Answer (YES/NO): NO